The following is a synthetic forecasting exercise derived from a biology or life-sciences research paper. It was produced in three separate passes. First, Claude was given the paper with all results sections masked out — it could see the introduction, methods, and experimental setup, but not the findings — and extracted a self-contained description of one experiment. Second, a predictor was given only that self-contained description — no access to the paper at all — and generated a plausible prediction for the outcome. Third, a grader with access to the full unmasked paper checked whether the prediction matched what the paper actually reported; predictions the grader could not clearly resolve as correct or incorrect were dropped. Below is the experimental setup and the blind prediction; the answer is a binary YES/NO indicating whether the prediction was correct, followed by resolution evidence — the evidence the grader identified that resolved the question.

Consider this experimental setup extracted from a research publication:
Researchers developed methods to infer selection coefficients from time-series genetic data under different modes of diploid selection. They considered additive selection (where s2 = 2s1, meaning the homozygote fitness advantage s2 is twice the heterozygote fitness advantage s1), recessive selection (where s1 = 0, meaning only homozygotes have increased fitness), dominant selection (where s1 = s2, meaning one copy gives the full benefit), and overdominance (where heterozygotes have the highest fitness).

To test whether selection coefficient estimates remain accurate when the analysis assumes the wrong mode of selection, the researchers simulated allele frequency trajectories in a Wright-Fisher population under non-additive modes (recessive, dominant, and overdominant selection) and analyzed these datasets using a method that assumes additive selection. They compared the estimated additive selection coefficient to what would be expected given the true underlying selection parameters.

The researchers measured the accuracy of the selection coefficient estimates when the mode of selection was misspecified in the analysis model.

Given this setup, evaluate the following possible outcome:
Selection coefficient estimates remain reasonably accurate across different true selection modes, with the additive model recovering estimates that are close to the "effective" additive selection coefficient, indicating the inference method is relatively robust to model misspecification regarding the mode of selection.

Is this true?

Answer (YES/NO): NO